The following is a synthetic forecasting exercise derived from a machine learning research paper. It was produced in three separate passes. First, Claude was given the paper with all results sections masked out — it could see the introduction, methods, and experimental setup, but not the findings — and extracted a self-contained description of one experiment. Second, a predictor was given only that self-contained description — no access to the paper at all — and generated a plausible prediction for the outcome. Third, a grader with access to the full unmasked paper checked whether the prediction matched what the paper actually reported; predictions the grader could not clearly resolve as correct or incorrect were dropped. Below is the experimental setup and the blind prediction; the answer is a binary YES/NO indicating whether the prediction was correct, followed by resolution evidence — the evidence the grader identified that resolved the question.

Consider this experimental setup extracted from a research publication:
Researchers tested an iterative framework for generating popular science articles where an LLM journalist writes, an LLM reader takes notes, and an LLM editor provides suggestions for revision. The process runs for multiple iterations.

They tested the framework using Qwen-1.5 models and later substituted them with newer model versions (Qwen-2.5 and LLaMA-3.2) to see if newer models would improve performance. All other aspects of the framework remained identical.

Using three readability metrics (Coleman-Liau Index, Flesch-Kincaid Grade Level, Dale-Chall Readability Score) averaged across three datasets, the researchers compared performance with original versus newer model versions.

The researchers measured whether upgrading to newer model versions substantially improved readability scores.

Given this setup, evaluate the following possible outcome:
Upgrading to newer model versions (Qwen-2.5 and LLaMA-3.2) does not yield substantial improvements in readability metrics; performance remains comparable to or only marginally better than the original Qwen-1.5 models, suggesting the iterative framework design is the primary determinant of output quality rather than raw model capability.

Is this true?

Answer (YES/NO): YES